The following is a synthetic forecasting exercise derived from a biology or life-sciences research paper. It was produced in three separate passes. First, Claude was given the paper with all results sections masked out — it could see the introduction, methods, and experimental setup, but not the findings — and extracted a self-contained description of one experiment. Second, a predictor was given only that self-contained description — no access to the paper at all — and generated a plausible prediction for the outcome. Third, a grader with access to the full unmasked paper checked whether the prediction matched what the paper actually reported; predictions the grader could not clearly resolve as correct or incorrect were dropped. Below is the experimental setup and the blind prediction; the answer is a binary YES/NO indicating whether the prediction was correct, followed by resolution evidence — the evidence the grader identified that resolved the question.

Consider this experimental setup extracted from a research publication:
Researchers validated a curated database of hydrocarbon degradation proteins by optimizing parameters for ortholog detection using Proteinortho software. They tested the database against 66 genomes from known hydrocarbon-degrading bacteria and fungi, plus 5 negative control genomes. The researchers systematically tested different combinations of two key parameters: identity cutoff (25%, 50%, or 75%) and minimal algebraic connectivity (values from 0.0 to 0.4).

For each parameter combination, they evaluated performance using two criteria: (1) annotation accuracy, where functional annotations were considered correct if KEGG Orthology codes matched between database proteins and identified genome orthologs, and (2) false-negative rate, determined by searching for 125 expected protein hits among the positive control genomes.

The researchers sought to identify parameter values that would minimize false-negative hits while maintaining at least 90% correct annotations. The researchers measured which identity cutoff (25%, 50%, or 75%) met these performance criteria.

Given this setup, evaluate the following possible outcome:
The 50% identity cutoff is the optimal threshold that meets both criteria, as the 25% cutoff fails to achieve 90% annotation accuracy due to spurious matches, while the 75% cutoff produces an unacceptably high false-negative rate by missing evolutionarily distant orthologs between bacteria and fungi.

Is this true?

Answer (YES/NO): NO